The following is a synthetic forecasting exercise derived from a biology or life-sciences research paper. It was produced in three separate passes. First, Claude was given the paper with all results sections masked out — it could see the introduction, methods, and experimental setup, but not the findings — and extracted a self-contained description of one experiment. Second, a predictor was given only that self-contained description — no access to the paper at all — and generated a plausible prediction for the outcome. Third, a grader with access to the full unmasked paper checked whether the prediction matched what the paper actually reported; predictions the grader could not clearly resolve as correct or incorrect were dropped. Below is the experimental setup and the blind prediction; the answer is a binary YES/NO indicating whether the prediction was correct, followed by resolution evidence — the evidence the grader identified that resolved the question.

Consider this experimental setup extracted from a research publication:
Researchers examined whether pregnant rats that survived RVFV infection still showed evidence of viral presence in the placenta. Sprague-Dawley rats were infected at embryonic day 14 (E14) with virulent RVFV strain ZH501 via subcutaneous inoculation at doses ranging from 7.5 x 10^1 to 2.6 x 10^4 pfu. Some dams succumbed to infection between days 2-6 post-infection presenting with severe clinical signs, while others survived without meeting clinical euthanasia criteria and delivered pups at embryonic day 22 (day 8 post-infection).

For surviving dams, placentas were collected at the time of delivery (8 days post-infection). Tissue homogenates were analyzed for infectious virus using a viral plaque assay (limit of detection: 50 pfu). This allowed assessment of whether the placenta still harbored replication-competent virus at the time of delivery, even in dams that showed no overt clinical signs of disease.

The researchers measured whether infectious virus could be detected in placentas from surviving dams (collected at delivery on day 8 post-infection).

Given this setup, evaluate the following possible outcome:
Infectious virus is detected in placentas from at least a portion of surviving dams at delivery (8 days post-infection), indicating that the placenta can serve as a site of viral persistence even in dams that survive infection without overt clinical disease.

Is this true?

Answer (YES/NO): YES